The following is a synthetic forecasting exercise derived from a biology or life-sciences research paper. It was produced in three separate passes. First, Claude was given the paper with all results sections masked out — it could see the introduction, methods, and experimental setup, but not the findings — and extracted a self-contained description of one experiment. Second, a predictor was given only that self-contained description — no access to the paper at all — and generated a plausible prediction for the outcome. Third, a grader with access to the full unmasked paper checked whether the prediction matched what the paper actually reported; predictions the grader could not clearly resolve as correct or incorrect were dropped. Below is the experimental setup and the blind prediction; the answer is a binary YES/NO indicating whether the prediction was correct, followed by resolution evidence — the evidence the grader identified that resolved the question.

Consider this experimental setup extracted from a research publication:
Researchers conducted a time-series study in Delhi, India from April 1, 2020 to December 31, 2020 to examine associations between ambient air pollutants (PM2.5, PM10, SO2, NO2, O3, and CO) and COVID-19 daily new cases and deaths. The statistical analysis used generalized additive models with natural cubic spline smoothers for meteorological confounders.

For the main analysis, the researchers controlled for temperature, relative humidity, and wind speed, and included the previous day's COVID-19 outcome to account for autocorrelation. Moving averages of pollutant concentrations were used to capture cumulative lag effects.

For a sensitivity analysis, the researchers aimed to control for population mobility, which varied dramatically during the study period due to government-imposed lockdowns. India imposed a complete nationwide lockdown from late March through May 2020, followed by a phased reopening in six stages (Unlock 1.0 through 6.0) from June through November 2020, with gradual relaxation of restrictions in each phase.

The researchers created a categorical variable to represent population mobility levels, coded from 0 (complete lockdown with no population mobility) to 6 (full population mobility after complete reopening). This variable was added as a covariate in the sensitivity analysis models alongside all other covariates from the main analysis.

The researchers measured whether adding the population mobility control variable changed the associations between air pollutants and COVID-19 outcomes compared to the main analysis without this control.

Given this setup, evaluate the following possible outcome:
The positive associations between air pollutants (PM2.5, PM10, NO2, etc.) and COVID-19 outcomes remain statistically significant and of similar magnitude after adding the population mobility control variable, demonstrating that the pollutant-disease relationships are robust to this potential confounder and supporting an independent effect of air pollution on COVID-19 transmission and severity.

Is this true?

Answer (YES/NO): NO